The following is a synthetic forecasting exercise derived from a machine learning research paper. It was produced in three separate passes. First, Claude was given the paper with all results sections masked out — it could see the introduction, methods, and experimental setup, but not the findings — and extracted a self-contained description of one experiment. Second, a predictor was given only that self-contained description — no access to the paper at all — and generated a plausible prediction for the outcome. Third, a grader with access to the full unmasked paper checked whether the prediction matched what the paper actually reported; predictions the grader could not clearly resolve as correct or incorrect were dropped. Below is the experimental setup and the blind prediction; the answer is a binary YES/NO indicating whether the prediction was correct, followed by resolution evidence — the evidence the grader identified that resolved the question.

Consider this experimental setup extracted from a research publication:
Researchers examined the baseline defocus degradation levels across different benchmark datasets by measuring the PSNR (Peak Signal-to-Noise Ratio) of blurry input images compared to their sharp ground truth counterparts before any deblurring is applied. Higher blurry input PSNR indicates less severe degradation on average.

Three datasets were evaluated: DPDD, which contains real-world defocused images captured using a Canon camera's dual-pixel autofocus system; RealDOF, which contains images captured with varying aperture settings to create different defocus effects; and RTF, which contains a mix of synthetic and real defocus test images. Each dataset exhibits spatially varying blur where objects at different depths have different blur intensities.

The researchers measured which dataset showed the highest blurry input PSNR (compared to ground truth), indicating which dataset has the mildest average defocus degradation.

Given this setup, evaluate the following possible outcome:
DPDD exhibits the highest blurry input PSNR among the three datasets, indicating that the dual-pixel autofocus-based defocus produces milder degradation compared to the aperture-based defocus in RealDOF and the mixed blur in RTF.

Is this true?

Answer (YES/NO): NO